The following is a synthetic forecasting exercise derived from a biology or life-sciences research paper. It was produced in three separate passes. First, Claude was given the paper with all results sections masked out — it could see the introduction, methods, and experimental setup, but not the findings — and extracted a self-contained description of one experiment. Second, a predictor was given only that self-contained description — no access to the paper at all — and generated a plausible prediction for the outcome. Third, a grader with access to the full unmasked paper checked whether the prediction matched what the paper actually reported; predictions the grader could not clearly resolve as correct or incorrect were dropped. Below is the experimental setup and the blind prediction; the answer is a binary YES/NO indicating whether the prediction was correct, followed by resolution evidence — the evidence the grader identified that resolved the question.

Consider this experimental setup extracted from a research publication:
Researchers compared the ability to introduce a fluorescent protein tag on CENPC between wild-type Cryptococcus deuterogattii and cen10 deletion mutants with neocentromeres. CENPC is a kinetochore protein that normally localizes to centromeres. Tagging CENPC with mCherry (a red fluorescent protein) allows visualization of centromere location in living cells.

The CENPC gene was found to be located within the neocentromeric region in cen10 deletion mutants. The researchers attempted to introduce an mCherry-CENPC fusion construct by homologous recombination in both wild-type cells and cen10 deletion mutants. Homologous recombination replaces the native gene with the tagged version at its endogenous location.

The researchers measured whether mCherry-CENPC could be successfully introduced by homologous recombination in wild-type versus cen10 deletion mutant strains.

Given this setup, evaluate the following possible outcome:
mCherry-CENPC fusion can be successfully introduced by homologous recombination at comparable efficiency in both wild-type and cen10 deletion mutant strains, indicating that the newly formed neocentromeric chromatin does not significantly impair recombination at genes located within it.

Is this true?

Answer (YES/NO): NO